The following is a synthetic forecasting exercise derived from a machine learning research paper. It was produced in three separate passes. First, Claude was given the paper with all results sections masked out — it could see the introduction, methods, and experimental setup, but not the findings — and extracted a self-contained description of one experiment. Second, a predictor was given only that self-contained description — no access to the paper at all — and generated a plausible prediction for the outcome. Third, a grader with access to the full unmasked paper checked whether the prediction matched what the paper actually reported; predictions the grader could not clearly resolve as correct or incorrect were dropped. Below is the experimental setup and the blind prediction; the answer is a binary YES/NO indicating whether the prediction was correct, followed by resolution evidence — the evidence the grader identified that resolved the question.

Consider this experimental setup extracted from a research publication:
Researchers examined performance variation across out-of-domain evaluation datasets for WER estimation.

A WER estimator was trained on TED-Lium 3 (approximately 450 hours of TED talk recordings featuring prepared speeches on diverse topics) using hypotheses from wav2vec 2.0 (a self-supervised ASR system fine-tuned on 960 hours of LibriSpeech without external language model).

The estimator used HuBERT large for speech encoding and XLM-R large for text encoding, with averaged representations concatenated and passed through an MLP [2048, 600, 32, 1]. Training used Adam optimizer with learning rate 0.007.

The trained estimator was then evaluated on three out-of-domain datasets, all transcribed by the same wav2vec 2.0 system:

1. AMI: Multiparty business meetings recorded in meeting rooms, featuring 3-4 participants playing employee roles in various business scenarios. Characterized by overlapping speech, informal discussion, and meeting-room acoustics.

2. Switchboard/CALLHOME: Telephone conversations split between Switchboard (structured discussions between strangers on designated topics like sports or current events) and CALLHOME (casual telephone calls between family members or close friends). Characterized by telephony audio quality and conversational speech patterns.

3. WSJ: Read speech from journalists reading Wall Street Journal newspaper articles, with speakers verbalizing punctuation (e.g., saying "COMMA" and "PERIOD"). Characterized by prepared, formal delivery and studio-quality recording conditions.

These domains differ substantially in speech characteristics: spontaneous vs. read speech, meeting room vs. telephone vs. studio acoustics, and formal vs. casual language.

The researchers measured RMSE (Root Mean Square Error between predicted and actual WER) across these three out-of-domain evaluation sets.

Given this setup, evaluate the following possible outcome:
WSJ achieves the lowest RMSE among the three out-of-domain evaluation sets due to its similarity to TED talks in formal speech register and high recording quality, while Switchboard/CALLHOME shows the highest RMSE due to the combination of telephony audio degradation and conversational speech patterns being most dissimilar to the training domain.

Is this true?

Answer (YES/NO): NO